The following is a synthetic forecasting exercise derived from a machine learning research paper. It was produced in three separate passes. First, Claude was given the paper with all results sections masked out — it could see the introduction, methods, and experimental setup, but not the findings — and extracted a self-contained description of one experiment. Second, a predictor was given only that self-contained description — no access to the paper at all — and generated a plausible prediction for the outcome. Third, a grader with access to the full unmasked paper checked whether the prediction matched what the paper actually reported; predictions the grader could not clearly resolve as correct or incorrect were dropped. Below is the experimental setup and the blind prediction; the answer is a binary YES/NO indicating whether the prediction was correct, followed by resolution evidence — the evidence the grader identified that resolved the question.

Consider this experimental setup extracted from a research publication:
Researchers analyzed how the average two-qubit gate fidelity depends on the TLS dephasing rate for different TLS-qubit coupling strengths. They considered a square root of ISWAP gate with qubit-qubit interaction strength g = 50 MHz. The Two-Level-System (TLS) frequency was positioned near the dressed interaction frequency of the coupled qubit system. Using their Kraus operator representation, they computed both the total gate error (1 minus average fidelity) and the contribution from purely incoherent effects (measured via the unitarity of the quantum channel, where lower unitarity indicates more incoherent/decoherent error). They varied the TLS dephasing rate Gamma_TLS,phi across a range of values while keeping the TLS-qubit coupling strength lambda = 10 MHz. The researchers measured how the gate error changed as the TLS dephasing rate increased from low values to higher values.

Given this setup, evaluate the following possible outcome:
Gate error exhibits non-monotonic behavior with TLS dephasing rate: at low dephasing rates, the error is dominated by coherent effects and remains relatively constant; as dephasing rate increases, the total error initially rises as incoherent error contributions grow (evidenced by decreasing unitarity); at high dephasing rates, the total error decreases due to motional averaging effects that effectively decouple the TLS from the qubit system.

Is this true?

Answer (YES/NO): NO